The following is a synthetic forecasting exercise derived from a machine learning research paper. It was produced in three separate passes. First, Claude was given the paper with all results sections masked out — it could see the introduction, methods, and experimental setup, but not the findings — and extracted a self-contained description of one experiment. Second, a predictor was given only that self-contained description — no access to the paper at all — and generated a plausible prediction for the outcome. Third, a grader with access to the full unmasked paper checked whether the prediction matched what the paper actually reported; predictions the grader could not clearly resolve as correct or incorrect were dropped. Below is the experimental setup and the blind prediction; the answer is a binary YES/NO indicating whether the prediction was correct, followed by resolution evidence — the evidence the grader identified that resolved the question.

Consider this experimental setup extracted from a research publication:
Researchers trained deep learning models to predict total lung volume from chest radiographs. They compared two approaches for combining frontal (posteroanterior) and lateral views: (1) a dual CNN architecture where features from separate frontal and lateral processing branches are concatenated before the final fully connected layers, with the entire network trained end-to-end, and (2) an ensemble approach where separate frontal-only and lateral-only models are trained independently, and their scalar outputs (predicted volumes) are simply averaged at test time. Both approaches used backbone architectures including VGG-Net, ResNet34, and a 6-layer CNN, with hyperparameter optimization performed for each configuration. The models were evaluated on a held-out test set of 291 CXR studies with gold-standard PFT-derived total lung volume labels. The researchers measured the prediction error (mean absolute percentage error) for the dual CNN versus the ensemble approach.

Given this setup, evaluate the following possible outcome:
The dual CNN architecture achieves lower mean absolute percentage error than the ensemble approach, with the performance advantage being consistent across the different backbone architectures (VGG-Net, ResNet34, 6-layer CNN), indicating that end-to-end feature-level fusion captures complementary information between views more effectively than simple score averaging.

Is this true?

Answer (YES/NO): NO